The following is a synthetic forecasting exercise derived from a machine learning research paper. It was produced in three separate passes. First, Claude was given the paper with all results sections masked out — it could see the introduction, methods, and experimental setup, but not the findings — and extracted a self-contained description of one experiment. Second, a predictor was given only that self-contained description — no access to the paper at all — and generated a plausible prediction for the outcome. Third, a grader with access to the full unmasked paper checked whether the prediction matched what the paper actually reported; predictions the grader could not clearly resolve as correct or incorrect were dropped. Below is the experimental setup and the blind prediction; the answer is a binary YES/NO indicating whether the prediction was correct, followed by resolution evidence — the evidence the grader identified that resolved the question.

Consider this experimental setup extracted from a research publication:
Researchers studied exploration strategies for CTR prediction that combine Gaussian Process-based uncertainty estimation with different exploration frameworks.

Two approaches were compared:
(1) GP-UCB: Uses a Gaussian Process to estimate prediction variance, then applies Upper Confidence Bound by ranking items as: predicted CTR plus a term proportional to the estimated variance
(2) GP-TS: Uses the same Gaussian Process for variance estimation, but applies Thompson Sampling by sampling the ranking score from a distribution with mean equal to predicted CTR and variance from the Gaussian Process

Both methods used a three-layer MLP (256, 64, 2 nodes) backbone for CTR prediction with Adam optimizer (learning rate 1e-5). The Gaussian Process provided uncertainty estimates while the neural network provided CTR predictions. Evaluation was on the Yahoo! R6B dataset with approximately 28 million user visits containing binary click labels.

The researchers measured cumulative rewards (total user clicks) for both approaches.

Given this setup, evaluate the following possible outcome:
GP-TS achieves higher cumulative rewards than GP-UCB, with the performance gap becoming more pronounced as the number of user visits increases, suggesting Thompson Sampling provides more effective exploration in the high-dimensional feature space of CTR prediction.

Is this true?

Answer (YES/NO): YES